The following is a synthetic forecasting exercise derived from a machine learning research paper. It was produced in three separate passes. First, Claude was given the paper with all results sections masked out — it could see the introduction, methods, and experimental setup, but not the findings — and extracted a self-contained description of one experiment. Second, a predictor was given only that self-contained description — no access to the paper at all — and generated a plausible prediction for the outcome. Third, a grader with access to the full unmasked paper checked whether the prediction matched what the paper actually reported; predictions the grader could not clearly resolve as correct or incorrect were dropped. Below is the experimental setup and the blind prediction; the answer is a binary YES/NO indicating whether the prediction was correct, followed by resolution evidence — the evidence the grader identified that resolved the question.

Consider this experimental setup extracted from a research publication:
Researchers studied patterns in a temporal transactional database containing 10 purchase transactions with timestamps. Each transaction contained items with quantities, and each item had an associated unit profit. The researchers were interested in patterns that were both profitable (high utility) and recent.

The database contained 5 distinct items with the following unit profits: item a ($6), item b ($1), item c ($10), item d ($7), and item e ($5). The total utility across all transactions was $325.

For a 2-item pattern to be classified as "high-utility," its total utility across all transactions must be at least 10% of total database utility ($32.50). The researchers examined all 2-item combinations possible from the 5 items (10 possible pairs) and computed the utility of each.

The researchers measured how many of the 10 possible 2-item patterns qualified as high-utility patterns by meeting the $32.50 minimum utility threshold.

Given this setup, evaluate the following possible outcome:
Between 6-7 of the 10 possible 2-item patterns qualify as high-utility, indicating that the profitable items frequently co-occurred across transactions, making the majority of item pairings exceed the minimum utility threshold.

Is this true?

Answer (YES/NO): YES